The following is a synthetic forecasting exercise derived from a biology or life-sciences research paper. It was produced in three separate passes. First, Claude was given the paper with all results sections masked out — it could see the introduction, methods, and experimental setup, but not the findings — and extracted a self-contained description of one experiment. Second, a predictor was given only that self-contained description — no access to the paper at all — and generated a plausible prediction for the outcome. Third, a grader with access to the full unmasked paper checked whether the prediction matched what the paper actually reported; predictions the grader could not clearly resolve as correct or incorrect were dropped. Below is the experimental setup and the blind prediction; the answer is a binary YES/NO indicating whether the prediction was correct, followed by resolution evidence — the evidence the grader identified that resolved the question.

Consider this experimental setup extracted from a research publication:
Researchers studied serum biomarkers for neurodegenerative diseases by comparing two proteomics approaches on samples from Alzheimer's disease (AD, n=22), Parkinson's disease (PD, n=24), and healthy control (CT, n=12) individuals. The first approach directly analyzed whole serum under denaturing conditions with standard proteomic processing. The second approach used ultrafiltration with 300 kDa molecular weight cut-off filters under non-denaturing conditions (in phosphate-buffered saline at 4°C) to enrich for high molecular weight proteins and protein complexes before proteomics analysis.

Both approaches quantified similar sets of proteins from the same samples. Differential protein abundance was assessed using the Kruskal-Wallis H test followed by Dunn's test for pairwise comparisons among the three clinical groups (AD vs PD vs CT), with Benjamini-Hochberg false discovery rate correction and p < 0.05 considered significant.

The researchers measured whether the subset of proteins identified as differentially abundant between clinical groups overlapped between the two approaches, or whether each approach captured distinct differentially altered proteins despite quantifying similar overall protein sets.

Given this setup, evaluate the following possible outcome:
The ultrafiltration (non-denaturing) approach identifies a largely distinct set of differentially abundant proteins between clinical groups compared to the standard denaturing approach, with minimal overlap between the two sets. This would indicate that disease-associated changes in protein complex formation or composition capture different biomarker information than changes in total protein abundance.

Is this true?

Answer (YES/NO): YES